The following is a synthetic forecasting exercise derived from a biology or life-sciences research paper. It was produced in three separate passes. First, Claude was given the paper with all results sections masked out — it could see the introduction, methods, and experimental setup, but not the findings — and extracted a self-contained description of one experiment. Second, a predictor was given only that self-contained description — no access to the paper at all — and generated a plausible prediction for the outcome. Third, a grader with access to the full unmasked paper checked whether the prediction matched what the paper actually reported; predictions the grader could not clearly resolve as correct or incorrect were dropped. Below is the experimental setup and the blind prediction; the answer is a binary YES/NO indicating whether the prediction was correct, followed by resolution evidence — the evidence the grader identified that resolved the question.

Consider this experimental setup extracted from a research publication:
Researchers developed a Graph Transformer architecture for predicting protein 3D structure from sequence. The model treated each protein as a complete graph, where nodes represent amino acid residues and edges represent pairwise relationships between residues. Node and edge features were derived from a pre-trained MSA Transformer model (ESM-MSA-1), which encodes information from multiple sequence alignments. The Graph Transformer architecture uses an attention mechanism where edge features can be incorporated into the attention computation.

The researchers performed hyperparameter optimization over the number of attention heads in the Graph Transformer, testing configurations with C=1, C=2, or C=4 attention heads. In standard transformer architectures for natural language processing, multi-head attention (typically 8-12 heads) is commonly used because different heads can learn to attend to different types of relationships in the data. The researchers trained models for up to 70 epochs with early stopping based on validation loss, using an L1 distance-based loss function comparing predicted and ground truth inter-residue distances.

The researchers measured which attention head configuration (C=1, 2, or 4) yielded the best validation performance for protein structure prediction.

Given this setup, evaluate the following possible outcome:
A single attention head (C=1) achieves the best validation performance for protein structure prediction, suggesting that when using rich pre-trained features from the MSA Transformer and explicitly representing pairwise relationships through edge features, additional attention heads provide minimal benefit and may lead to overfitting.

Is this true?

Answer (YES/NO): YES